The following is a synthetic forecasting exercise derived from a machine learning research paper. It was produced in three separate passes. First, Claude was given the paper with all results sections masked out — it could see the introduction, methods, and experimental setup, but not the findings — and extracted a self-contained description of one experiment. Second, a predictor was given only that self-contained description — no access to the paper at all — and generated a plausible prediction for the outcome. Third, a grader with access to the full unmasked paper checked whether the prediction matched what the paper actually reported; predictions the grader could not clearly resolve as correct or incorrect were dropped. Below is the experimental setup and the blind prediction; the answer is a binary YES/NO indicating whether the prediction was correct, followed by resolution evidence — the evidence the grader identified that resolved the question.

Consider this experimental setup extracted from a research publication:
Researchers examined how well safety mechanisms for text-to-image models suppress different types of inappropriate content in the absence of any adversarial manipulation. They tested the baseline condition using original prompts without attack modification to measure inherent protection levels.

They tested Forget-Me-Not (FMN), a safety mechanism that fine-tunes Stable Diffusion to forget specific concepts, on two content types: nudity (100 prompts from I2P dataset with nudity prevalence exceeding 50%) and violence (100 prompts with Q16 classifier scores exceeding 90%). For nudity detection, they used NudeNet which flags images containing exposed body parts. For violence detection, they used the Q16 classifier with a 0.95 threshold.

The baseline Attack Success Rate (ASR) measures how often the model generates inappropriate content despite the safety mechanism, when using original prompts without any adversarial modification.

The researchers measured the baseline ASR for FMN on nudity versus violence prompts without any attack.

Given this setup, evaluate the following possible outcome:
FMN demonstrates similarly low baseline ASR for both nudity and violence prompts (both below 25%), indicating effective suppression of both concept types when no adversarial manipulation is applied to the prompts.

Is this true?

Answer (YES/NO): NO